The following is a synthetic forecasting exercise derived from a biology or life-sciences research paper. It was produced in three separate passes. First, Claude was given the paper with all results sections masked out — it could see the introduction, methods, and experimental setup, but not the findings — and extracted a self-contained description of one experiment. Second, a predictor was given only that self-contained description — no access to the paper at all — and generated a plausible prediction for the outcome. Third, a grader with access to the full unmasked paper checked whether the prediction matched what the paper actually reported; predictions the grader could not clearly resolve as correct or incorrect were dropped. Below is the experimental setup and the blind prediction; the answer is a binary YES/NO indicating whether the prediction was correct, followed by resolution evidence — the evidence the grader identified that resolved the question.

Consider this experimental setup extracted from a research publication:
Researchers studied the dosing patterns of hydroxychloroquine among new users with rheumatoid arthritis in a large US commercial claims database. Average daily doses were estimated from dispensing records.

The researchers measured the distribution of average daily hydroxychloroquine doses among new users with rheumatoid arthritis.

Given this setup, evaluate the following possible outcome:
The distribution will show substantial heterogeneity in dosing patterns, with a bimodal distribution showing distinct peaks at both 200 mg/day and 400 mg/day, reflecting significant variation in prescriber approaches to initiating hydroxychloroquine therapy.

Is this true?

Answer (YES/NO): NO